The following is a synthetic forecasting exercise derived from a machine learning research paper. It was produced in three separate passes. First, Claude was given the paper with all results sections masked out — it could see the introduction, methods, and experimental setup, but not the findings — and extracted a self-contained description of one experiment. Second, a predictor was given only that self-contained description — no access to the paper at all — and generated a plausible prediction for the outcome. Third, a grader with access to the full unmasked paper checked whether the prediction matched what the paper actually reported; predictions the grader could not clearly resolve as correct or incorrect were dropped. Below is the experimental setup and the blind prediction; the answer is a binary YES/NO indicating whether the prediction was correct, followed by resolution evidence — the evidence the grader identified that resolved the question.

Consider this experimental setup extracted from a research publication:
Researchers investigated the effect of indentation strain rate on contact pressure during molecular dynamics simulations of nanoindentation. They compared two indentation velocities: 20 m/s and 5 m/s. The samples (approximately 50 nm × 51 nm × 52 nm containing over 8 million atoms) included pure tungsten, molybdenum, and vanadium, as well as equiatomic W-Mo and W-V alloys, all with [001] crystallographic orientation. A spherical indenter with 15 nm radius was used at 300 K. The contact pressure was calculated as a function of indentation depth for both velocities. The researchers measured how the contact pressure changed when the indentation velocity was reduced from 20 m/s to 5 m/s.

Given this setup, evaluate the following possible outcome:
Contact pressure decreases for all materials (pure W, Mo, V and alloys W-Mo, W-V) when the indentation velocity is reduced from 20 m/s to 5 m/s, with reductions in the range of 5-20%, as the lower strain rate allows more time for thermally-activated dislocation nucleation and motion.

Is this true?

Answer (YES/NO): NO